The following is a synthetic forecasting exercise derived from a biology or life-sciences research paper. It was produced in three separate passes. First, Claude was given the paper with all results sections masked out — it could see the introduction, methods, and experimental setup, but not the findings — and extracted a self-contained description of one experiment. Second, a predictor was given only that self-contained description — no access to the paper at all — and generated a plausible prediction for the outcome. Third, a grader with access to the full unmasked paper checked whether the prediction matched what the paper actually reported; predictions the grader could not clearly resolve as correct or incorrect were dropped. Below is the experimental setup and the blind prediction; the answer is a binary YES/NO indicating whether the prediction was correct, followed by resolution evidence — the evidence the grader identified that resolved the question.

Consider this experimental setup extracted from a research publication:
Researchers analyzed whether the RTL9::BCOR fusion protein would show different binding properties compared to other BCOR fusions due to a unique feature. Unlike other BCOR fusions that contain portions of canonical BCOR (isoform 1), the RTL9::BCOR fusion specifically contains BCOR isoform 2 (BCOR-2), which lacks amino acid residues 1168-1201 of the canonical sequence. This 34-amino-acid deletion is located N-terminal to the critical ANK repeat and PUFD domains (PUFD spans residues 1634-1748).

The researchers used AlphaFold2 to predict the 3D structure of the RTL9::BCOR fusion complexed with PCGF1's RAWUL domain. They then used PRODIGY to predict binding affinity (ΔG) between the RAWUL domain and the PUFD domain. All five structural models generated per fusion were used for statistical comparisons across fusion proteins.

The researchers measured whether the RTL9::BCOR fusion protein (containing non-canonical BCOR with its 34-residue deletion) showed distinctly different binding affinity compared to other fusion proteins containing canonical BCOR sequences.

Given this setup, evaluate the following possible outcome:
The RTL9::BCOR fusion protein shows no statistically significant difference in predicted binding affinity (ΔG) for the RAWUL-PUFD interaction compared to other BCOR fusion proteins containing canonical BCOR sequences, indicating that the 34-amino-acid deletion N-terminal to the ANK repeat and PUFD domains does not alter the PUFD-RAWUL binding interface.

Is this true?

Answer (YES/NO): YES